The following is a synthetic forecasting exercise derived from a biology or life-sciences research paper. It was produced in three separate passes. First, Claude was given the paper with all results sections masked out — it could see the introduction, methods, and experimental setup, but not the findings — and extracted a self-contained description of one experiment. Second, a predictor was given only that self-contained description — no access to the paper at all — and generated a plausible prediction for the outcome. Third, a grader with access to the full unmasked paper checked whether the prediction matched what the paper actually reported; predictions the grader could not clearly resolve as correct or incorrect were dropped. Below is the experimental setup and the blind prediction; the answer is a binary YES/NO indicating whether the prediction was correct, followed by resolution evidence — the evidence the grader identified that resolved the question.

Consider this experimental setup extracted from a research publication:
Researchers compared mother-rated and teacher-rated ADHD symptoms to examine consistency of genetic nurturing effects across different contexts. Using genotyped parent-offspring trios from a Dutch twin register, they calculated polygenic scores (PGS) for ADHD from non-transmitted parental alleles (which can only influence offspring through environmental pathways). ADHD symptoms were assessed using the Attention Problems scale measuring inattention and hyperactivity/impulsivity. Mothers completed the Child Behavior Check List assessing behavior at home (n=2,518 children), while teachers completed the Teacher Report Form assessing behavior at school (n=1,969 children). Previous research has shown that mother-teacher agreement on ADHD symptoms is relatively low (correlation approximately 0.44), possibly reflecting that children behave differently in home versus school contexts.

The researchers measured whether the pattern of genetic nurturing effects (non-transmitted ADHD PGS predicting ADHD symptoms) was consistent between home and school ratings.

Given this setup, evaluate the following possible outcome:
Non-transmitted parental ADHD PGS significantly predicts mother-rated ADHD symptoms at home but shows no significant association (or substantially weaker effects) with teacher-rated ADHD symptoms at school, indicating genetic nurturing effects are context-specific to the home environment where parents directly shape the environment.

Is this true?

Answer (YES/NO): NO